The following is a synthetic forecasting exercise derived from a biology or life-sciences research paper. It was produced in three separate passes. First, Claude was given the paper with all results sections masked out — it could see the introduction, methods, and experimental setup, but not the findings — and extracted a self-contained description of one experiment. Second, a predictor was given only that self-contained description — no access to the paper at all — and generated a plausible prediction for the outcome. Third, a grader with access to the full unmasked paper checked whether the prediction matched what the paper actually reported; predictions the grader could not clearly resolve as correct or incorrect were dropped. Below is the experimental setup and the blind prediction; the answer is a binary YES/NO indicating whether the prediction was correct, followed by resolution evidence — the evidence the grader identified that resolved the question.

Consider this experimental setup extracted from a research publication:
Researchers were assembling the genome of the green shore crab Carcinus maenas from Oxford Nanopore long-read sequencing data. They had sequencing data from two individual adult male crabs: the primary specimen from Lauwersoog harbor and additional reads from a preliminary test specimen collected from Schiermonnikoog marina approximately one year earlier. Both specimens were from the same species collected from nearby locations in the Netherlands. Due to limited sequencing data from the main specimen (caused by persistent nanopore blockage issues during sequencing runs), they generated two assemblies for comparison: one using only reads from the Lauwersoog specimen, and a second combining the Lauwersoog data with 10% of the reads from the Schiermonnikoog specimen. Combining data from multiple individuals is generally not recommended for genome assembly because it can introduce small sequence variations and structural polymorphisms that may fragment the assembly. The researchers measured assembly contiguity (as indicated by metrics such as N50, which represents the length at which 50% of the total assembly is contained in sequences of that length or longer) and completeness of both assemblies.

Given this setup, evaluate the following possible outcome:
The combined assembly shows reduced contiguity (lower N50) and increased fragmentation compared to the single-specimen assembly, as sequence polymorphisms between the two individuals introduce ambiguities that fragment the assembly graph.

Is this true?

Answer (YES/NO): NO